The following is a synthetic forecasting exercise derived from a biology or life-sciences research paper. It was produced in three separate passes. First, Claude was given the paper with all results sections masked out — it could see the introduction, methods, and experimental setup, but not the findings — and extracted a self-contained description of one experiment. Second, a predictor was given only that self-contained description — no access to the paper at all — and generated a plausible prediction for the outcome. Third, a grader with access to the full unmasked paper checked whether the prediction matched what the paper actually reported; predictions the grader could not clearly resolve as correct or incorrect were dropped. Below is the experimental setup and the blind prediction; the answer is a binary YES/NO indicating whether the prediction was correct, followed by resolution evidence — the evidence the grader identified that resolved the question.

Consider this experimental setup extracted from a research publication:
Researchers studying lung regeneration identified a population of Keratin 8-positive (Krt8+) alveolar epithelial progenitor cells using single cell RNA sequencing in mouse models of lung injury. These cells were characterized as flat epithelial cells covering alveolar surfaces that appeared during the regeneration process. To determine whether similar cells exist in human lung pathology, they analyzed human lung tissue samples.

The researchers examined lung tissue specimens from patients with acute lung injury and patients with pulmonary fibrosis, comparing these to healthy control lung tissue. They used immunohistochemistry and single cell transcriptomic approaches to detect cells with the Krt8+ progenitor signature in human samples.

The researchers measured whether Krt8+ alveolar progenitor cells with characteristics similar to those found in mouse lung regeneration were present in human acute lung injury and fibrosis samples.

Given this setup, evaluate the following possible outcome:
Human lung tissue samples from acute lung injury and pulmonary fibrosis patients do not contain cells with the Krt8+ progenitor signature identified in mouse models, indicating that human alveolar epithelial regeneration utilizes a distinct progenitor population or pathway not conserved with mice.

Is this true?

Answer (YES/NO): NO